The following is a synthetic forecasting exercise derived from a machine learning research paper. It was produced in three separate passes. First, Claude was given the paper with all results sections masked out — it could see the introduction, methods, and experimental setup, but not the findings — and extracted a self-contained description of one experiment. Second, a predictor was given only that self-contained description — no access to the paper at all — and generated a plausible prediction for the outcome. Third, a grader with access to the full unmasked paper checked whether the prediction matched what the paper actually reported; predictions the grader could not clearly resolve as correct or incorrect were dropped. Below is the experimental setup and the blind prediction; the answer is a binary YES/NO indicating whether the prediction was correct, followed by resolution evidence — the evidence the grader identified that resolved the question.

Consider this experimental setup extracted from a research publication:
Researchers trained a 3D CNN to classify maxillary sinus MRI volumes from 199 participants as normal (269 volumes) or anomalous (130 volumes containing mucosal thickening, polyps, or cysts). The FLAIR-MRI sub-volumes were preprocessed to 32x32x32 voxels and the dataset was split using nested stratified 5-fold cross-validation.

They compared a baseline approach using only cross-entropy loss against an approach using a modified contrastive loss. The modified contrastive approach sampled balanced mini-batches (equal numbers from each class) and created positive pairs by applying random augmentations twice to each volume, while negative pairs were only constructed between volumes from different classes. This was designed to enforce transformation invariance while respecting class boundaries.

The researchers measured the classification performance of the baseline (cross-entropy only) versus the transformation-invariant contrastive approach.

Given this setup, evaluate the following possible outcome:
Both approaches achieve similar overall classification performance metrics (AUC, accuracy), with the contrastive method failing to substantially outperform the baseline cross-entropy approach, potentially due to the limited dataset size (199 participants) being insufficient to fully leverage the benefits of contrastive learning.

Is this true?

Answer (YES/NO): NO